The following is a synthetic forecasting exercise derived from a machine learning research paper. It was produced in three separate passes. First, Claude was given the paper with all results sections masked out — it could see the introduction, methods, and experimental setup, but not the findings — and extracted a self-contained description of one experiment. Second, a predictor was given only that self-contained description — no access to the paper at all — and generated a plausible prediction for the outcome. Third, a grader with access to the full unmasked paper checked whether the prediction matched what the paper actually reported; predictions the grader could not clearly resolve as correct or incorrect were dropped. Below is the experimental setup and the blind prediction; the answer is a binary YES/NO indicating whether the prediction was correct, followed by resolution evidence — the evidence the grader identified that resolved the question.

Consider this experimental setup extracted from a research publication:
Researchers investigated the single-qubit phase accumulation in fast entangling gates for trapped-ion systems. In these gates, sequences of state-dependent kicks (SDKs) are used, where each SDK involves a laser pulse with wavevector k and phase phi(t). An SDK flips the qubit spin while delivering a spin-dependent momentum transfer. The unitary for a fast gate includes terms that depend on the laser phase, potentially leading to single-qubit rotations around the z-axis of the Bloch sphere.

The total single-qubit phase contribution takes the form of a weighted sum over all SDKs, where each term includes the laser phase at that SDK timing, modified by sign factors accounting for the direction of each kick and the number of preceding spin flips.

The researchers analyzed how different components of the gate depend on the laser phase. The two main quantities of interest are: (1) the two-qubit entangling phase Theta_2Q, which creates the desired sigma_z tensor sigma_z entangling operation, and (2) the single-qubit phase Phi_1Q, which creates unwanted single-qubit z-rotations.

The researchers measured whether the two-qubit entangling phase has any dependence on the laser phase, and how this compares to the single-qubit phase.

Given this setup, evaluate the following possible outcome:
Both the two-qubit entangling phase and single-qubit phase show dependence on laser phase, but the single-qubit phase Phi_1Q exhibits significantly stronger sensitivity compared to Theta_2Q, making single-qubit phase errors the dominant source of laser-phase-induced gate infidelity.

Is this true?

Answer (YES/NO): NO